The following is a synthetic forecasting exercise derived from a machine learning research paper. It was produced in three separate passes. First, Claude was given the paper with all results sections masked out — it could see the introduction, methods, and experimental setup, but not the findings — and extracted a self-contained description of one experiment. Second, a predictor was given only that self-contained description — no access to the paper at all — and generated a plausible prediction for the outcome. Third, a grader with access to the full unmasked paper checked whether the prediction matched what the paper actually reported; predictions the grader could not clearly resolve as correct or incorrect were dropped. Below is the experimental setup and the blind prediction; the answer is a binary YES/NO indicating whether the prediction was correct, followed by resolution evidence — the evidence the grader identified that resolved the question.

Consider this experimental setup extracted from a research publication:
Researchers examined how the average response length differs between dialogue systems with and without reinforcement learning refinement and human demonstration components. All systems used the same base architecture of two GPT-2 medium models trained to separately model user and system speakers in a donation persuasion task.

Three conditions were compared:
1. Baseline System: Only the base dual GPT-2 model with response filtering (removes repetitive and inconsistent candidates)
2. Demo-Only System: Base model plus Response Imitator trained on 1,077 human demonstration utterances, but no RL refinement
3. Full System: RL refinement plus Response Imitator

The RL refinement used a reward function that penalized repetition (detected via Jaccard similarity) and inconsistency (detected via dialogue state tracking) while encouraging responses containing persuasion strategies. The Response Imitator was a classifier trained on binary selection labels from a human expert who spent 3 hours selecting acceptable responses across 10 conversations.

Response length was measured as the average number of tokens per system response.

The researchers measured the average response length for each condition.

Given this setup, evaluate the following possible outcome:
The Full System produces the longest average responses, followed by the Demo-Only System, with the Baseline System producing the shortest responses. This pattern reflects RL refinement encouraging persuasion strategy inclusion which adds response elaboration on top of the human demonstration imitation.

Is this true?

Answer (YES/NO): YES